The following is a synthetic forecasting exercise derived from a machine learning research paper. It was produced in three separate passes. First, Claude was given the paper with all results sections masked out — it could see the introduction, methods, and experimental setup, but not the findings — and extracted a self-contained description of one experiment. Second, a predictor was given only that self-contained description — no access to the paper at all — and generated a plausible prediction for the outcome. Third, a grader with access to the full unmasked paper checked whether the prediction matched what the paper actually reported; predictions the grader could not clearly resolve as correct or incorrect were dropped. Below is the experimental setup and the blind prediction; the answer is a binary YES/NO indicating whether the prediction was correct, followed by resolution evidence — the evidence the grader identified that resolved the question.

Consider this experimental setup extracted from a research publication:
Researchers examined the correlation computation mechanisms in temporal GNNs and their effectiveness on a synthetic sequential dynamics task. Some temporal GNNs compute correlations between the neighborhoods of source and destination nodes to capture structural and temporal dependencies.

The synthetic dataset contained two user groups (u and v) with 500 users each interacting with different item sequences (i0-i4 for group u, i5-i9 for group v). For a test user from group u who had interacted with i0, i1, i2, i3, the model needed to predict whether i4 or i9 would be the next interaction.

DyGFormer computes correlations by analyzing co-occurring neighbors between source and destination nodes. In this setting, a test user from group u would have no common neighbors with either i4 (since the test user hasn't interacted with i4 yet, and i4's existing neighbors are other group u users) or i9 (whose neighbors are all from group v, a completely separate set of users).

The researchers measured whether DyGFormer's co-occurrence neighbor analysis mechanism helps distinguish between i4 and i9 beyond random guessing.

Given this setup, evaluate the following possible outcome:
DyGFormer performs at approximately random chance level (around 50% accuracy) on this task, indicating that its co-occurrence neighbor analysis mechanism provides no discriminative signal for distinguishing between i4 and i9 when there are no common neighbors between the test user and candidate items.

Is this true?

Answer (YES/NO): YES